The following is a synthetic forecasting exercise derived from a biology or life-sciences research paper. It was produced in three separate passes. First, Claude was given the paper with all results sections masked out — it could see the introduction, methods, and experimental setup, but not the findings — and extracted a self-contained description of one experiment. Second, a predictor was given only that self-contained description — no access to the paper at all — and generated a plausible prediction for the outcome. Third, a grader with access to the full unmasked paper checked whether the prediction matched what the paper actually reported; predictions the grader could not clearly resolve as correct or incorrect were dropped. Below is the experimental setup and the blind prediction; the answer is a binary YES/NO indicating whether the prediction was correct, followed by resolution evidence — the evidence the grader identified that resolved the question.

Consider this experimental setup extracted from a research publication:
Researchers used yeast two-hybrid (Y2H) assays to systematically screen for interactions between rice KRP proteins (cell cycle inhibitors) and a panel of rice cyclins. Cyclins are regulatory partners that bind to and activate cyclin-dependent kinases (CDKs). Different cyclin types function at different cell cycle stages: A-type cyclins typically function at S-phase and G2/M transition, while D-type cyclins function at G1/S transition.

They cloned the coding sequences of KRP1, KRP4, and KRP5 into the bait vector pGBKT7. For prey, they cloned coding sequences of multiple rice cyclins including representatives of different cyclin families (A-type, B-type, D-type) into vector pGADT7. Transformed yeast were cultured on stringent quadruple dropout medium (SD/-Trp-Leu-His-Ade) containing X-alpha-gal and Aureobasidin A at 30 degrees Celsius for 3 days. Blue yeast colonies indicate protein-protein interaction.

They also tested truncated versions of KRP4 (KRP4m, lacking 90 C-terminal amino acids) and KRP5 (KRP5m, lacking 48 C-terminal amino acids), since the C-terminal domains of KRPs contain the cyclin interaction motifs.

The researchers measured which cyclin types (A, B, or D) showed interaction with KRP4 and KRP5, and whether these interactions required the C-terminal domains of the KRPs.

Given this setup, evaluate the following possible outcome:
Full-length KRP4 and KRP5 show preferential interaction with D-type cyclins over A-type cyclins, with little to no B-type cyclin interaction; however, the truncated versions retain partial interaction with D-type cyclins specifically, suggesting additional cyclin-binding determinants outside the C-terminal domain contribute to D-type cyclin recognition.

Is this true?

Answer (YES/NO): NO